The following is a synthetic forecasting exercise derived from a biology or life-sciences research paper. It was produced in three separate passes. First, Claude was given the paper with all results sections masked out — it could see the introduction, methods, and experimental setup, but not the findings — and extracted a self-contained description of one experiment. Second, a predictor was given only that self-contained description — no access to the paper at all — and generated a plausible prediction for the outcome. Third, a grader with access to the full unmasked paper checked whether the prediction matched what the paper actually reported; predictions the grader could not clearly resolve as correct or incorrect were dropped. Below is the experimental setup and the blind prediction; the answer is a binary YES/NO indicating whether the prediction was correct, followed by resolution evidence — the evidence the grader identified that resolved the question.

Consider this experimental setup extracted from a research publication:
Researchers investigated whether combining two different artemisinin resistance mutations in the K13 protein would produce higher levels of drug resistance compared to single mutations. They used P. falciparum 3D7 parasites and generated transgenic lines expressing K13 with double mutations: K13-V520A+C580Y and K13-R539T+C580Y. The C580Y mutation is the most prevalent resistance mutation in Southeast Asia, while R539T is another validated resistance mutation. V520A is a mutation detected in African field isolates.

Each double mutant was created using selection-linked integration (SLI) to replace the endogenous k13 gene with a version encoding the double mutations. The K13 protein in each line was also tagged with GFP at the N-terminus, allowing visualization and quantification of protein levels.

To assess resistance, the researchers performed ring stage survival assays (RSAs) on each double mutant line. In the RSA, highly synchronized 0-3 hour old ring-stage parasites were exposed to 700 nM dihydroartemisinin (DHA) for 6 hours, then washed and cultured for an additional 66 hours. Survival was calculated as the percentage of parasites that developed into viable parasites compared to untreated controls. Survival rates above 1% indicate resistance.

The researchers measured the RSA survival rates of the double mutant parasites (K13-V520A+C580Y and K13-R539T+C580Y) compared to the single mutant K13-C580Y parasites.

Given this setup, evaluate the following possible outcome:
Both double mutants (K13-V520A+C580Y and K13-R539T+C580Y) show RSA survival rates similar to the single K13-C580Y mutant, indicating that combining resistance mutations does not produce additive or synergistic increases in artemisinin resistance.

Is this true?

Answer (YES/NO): NO